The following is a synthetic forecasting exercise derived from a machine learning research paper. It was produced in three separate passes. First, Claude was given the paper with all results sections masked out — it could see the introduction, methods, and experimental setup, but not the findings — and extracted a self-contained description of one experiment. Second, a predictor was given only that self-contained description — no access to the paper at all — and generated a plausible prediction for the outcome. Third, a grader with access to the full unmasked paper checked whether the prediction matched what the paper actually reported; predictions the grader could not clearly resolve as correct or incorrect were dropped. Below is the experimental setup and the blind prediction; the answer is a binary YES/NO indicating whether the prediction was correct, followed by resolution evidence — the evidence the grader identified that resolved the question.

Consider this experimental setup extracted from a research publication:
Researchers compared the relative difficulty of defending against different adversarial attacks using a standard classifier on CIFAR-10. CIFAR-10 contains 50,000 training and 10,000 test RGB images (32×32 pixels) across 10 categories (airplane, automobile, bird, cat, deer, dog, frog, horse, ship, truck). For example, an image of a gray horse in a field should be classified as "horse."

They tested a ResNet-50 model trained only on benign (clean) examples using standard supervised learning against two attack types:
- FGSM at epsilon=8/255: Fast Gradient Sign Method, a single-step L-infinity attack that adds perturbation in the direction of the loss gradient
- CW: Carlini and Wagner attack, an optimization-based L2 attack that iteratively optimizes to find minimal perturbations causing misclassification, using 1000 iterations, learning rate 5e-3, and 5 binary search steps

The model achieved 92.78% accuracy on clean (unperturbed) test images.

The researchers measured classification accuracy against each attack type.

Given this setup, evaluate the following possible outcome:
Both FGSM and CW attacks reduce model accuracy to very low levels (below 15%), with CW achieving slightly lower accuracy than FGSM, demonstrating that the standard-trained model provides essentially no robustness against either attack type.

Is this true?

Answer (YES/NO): NO